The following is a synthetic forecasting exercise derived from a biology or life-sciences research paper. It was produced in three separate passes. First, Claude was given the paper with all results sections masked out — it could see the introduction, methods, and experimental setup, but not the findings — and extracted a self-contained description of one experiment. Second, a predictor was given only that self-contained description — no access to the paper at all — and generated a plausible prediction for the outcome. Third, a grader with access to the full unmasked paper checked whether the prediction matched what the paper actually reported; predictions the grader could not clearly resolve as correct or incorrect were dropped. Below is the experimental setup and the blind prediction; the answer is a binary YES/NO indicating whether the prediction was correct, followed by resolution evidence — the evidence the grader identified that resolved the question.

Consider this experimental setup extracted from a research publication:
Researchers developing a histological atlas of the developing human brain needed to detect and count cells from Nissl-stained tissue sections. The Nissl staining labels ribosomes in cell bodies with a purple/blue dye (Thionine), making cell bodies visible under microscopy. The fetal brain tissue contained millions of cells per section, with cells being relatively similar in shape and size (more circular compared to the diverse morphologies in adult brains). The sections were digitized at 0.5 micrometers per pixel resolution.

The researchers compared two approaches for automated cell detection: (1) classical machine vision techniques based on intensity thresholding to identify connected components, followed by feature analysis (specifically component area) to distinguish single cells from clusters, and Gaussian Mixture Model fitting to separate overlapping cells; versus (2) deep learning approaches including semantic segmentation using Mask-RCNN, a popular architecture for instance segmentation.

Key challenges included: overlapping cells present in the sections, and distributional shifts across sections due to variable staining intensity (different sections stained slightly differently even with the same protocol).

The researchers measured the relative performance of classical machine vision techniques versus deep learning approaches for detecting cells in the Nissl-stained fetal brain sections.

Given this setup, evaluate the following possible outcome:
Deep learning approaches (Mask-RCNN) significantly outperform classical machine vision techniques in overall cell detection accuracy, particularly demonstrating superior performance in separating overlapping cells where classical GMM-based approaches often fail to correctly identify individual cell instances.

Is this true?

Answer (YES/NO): NO